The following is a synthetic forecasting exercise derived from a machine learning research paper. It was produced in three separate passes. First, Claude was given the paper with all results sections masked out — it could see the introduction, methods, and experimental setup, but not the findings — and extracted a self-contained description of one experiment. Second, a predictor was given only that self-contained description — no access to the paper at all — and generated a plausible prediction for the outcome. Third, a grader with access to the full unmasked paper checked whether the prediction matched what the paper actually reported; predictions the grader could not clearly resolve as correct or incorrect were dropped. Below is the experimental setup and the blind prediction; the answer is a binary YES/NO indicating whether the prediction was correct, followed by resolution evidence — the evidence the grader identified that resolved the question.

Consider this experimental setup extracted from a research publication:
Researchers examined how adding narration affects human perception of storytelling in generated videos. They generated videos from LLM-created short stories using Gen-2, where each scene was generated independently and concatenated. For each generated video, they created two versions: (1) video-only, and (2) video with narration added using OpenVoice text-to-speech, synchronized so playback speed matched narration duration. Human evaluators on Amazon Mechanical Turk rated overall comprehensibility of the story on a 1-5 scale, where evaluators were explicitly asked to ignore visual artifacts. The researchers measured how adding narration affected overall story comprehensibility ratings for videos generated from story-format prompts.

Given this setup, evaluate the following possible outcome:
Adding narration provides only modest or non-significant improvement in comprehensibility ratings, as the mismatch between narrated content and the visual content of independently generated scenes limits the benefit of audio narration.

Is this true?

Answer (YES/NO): NO